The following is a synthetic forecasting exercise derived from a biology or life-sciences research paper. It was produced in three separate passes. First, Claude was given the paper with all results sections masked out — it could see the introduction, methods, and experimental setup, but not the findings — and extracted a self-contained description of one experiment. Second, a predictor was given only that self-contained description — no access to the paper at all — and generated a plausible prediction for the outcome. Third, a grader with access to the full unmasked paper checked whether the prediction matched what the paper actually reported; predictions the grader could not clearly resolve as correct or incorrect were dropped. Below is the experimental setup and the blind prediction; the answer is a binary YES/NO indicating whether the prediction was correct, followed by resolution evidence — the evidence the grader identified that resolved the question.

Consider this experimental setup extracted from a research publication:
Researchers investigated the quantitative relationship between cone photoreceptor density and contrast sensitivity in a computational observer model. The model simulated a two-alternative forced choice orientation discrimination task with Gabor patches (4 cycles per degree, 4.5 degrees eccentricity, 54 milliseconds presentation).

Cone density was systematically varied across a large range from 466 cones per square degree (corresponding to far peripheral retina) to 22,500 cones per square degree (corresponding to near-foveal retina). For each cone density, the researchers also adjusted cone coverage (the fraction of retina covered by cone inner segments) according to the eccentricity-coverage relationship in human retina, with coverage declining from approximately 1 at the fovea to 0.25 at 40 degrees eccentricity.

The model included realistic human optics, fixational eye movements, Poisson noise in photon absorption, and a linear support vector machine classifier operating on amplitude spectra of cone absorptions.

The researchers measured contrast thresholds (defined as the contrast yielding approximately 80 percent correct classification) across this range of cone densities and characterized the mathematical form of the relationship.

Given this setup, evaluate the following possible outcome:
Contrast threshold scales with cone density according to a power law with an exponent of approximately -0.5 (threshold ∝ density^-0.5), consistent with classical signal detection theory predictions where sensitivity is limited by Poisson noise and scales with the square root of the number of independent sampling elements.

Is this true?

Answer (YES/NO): NO